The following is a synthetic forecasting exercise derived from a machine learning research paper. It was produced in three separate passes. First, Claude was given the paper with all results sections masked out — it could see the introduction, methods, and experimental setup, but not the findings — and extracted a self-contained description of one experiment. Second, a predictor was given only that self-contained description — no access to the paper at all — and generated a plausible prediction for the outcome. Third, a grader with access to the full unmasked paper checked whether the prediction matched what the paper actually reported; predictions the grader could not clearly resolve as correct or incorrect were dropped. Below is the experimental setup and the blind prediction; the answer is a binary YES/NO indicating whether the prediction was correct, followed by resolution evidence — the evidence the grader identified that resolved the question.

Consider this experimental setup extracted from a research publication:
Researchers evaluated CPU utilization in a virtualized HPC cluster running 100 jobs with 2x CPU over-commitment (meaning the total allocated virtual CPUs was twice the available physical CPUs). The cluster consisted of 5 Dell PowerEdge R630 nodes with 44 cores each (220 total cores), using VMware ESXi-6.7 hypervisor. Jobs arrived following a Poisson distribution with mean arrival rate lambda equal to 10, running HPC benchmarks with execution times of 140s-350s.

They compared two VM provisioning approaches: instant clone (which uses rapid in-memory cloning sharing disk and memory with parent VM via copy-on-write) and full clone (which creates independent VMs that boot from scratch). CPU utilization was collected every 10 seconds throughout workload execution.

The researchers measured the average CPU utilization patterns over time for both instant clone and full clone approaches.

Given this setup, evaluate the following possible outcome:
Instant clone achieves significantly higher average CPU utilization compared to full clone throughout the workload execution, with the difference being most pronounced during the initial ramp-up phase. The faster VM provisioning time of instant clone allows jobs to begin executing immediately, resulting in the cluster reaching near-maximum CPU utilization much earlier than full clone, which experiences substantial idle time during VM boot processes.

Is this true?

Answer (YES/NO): NO